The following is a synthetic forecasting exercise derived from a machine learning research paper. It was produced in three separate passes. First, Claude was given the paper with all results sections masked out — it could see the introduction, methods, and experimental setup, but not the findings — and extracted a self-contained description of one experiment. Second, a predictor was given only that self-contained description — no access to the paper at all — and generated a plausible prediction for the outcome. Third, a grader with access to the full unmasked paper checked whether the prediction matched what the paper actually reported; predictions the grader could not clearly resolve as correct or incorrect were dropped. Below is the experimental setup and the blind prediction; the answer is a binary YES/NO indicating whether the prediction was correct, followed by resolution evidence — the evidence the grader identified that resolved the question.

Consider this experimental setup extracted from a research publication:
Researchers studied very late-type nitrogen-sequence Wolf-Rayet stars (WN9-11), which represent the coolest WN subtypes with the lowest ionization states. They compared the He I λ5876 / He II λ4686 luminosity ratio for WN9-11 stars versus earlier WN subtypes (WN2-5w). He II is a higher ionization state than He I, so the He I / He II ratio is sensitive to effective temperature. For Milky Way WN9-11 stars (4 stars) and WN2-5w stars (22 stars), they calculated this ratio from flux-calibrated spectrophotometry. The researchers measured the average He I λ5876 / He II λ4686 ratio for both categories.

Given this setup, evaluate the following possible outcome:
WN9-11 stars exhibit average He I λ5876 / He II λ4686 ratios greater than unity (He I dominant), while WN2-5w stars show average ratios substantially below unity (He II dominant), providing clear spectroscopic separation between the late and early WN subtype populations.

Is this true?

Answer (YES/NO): YES